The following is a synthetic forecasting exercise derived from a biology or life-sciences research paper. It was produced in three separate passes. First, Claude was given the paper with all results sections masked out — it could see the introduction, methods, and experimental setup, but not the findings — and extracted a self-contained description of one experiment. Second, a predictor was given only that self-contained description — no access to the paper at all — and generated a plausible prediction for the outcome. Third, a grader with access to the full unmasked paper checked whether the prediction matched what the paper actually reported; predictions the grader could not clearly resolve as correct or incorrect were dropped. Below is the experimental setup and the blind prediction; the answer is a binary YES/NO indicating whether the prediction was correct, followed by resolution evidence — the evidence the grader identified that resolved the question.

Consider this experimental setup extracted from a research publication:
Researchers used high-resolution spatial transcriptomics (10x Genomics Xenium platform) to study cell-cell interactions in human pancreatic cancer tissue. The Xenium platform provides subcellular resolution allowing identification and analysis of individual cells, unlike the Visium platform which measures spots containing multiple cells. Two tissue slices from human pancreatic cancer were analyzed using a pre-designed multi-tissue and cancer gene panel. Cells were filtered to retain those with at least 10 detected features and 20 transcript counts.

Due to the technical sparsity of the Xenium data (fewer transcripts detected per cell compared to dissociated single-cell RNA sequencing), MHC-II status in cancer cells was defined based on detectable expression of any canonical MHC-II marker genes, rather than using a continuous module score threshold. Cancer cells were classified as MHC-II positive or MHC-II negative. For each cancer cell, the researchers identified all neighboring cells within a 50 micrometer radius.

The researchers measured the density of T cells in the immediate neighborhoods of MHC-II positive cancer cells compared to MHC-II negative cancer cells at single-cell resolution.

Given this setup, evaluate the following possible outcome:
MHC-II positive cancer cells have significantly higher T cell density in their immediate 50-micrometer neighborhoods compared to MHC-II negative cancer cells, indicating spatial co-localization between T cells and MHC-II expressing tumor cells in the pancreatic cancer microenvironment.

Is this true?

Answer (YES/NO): YES